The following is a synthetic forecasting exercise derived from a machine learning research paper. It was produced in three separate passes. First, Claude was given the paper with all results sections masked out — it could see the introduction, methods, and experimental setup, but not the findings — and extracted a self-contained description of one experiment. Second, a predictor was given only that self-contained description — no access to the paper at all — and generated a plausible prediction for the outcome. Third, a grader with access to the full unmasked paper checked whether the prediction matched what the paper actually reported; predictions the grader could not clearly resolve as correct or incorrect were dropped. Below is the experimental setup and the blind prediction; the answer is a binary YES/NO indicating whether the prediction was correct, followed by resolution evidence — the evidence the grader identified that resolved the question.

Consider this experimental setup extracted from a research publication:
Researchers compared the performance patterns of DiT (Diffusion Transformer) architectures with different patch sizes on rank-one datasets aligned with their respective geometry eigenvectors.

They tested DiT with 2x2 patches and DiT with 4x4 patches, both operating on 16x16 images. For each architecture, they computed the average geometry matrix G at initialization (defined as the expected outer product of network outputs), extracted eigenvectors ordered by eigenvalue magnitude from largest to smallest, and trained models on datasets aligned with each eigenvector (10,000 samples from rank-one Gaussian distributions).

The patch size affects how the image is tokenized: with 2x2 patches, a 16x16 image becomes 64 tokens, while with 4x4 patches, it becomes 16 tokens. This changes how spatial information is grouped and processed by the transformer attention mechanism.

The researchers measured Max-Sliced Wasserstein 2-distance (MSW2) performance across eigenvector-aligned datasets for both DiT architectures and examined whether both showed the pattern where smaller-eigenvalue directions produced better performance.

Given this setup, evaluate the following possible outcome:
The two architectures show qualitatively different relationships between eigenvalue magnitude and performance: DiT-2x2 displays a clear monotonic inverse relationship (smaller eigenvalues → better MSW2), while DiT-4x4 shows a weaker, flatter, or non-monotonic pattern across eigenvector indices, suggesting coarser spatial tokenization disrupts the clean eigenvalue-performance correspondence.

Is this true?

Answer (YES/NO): NO